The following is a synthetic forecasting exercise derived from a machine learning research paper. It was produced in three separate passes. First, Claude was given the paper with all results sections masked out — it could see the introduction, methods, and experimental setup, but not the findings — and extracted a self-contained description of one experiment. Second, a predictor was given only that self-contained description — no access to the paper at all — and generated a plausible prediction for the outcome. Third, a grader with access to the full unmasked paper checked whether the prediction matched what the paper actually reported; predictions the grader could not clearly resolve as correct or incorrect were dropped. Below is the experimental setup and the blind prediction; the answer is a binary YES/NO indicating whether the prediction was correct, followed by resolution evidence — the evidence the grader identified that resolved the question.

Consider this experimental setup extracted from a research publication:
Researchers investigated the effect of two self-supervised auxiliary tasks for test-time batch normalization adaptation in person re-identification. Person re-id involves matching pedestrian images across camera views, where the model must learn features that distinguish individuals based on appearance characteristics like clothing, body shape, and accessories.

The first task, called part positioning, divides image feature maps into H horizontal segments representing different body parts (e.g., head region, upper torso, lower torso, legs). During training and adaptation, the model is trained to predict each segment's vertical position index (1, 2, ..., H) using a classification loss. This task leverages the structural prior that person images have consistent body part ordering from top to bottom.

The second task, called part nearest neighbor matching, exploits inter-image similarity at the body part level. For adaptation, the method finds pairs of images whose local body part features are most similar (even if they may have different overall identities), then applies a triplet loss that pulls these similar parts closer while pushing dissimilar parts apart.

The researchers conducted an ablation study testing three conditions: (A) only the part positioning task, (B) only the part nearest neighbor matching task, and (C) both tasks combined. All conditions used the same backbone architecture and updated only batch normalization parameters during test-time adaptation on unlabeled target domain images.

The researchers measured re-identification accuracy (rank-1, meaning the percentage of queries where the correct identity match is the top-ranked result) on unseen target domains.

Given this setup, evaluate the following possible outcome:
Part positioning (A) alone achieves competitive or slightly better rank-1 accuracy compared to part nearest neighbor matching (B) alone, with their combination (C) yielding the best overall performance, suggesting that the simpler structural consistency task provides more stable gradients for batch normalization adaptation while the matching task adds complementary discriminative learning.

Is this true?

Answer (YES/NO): NO